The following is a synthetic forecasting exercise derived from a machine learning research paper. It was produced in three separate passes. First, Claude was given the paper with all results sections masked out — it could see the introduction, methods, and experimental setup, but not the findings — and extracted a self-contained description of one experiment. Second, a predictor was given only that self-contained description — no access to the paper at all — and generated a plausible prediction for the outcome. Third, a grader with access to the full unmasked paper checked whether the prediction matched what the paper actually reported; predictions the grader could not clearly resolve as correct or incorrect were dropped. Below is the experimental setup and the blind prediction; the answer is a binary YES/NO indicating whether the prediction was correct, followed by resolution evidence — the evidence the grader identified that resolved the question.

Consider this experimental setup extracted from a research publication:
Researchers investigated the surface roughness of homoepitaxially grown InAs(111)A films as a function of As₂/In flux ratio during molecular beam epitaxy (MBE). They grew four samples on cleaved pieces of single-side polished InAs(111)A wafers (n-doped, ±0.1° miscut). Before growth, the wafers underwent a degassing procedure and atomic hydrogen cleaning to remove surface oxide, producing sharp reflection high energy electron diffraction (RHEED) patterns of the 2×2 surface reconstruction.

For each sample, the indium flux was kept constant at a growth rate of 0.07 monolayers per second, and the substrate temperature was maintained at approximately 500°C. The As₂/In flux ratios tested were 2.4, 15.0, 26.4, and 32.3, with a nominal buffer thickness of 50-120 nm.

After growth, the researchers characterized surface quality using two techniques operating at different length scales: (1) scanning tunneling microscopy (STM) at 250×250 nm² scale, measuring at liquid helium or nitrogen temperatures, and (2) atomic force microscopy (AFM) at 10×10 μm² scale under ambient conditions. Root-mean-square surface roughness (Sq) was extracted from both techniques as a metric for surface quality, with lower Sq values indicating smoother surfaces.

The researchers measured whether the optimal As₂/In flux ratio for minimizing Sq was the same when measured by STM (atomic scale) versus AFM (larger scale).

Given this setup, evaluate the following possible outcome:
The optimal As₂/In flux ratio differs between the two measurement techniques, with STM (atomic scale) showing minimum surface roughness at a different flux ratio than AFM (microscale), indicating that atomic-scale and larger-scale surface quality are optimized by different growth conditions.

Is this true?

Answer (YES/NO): YES